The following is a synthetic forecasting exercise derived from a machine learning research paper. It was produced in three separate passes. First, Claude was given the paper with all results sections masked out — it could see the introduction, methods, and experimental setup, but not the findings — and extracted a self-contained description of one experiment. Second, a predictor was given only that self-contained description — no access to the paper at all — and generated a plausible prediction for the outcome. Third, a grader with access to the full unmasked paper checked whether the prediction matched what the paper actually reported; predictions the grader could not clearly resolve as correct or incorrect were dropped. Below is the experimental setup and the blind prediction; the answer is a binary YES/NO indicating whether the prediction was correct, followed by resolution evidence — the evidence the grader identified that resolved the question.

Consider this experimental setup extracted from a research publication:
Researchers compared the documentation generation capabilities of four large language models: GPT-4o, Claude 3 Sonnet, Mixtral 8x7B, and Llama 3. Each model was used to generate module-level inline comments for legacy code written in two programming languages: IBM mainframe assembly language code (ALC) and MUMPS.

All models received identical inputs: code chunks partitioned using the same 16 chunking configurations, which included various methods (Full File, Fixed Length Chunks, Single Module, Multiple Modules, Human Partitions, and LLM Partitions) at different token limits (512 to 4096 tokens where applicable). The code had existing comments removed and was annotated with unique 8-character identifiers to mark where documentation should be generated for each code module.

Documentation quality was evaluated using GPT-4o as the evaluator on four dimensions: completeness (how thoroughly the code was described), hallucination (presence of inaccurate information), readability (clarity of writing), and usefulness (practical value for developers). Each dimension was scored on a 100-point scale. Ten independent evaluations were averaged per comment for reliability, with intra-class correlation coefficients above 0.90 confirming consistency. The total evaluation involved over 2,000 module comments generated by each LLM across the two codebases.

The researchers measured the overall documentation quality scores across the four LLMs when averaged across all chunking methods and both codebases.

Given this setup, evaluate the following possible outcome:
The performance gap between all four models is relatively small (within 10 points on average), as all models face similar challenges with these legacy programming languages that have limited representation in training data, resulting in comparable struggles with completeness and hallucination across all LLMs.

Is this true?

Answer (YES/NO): NO